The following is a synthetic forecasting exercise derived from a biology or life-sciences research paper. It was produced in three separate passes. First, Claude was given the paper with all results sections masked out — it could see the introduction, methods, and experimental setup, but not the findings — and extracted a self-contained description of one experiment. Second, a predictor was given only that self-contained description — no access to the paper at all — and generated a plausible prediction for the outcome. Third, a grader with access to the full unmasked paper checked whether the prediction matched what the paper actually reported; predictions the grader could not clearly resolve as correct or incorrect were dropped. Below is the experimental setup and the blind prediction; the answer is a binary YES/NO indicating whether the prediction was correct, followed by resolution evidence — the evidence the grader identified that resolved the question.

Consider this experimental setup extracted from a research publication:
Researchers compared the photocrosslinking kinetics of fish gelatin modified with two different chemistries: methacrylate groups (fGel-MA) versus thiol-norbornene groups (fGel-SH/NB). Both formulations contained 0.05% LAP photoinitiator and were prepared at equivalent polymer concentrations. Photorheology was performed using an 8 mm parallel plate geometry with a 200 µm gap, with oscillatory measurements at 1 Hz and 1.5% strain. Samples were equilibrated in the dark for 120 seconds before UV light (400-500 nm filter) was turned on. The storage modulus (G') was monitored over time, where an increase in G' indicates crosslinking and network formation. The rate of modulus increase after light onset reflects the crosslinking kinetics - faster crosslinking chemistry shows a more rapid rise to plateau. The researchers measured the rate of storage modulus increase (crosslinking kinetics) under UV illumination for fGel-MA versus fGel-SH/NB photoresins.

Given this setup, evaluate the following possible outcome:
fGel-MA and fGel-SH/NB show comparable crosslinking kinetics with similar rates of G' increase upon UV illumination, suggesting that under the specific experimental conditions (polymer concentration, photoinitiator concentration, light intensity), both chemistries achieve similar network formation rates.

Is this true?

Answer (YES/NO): NO